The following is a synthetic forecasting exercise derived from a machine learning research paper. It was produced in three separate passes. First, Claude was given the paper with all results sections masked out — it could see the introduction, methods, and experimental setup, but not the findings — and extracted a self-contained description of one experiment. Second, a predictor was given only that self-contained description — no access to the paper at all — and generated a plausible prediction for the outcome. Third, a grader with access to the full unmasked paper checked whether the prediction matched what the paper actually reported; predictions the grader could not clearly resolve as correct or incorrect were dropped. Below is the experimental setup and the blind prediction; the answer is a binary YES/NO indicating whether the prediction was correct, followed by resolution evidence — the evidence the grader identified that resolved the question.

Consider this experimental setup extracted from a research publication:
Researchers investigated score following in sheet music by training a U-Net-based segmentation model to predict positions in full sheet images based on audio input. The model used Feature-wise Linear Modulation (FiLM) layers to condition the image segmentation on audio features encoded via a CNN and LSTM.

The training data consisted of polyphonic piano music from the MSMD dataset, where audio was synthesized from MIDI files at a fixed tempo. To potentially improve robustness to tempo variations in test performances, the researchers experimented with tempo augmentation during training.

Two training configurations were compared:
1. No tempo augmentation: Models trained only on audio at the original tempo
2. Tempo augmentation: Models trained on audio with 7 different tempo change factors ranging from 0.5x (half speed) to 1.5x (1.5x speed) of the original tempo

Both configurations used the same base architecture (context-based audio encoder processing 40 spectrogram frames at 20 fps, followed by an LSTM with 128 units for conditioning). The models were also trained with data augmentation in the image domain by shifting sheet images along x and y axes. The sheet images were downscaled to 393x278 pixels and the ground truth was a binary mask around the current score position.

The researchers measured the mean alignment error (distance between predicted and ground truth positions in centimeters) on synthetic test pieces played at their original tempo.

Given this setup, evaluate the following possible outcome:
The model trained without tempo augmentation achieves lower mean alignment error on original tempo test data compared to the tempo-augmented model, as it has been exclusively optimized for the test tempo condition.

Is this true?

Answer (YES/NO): NO